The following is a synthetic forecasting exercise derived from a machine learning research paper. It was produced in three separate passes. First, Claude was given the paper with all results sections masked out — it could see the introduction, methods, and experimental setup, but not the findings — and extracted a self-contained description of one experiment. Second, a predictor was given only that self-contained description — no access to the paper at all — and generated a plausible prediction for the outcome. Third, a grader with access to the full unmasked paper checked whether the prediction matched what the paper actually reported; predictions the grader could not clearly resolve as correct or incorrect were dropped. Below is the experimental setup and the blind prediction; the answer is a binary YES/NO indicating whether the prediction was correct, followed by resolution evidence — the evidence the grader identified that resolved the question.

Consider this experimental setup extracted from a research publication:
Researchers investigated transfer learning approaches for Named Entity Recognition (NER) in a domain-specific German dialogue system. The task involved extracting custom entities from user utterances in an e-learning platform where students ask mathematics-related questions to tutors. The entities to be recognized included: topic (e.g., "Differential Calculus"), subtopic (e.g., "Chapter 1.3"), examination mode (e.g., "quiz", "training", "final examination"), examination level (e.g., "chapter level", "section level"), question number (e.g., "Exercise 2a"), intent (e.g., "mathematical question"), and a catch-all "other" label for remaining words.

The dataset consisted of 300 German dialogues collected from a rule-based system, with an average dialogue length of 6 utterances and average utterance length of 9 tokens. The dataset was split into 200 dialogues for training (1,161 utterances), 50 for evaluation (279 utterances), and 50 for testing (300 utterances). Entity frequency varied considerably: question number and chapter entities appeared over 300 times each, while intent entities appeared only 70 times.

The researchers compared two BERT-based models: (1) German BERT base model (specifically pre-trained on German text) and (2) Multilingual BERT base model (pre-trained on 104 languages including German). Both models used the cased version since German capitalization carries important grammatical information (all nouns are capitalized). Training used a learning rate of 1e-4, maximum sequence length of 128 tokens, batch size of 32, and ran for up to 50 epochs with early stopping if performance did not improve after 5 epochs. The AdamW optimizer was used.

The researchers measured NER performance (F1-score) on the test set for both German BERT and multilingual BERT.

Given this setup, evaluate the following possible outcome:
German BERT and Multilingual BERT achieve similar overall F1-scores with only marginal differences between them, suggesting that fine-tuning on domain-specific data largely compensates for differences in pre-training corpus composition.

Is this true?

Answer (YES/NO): NO